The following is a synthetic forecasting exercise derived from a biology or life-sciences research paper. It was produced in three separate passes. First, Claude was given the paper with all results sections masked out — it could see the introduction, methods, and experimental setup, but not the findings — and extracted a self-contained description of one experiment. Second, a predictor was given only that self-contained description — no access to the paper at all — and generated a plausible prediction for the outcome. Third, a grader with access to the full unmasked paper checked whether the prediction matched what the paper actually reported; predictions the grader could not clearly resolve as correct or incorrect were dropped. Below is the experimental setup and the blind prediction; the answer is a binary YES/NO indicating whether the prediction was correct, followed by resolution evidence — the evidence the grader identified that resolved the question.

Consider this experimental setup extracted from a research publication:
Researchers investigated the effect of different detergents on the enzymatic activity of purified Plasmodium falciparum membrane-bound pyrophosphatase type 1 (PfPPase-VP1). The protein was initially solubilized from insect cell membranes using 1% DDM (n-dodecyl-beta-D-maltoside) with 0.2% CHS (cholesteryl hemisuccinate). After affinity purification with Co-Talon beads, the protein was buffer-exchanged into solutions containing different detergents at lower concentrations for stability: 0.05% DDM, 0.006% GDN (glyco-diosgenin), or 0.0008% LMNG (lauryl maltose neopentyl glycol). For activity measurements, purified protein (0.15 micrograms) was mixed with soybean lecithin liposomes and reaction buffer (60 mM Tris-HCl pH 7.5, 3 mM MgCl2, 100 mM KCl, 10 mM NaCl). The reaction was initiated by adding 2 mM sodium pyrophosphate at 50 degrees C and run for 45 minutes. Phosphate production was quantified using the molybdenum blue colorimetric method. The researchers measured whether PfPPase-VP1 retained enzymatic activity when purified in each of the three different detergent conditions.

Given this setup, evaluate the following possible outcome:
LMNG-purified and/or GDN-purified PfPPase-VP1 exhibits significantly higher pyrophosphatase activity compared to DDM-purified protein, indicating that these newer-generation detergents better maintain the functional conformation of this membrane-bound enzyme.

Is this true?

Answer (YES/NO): YES